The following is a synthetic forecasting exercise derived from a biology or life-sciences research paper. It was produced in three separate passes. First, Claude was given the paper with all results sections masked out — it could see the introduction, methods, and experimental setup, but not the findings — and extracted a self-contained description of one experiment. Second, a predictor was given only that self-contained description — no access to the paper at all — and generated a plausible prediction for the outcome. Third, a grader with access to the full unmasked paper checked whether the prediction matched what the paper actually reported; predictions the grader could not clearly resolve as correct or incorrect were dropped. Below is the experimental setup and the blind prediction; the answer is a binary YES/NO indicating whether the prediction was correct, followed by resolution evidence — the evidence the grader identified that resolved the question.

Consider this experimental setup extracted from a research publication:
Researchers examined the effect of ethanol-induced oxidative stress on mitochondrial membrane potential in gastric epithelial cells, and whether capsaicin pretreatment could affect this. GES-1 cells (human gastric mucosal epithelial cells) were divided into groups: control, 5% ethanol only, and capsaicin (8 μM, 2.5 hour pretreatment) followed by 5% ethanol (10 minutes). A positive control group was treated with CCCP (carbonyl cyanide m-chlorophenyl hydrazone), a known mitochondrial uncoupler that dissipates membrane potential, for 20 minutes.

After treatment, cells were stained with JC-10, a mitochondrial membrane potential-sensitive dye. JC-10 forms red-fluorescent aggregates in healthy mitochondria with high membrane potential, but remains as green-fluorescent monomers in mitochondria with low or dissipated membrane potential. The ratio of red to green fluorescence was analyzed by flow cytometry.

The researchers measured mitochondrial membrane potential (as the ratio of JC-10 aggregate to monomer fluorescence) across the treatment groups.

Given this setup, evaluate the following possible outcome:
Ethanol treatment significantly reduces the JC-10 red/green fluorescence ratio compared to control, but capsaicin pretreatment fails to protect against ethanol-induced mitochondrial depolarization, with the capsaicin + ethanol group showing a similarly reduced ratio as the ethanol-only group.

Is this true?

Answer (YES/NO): NO